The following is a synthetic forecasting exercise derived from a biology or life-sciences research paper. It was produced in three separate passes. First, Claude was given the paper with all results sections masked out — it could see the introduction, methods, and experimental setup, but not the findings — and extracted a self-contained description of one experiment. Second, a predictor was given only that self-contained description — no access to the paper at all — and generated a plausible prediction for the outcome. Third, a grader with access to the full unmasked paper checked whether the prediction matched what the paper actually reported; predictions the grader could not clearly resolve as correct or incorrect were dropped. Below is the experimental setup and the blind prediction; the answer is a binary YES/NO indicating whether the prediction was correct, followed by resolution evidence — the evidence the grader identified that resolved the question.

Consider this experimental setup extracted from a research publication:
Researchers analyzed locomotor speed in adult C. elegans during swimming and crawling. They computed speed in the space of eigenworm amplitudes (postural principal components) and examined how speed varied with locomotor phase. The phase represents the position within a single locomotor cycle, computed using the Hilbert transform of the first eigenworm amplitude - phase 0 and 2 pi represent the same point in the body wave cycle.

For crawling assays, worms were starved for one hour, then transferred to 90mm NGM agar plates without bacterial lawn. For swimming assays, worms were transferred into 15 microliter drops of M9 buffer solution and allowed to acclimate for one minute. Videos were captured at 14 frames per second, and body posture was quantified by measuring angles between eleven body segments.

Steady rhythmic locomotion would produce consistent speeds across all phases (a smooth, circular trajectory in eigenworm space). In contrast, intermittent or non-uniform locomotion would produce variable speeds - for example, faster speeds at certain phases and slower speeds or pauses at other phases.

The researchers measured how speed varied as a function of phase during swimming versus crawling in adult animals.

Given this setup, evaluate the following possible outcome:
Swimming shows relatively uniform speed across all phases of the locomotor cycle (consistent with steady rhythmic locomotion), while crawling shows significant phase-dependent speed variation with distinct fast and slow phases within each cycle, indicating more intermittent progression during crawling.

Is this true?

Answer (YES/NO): NO